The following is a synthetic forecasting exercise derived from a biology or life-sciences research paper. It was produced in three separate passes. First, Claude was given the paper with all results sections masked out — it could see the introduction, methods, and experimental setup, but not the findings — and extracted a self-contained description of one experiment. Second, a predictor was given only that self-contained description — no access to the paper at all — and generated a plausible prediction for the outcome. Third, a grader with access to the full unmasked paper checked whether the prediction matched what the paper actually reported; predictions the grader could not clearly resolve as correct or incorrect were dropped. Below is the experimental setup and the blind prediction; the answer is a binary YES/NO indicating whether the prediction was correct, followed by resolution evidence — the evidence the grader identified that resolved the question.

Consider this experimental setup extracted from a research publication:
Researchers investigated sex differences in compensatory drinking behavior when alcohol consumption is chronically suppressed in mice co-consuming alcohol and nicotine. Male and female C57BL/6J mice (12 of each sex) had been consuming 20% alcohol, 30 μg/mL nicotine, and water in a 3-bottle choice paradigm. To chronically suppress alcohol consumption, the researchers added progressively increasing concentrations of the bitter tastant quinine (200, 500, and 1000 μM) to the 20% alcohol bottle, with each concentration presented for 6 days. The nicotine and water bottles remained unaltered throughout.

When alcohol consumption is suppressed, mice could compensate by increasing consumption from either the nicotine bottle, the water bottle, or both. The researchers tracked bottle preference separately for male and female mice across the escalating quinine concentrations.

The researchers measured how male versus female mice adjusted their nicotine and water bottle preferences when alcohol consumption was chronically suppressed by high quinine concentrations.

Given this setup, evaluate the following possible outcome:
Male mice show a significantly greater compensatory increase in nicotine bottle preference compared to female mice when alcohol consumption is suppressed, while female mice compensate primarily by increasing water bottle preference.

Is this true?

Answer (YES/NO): NO